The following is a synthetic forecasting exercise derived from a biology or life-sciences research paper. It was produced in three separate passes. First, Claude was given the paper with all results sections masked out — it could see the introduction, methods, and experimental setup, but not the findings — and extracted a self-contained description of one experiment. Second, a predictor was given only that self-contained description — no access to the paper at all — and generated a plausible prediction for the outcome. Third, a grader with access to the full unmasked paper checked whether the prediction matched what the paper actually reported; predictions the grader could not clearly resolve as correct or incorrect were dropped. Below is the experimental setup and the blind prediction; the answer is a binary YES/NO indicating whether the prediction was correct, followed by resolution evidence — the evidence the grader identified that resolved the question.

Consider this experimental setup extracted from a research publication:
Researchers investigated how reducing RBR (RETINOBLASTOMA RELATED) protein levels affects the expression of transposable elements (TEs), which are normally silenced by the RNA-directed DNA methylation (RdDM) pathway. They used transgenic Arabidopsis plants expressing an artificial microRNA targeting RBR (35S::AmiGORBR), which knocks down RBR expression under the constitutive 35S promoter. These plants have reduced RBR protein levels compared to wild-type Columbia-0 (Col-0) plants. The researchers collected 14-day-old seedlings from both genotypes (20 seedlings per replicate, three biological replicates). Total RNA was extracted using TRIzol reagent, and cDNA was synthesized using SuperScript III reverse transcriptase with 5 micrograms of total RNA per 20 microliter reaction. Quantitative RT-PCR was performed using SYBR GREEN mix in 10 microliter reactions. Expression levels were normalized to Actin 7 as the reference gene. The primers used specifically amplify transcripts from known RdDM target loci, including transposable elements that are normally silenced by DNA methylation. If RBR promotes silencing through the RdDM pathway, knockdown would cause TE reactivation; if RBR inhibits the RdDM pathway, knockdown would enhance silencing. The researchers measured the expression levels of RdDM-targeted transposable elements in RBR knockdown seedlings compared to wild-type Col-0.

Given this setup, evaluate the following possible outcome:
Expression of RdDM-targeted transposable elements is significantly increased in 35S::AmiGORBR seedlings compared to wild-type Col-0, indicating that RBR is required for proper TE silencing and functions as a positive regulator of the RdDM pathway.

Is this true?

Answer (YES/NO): YES